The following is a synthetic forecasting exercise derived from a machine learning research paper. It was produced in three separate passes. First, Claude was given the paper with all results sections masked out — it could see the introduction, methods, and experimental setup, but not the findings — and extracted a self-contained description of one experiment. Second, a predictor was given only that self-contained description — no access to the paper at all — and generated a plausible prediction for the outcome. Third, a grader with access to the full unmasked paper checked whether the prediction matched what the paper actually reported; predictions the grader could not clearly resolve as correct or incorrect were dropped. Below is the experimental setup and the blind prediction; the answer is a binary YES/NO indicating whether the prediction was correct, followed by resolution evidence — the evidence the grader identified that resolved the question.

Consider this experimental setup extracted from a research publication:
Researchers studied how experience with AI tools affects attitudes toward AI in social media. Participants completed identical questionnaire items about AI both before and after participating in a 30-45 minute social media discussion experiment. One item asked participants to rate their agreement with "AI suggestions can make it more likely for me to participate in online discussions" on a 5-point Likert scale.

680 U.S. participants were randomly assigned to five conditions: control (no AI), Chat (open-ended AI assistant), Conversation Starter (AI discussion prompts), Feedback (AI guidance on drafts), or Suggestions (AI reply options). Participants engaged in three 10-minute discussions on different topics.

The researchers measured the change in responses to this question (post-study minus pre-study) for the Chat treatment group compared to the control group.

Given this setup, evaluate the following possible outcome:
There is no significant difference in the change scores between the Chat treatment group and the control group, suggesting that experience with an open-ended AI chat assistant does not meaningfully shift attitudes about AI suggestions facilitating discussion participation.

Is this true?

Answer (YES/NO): NO